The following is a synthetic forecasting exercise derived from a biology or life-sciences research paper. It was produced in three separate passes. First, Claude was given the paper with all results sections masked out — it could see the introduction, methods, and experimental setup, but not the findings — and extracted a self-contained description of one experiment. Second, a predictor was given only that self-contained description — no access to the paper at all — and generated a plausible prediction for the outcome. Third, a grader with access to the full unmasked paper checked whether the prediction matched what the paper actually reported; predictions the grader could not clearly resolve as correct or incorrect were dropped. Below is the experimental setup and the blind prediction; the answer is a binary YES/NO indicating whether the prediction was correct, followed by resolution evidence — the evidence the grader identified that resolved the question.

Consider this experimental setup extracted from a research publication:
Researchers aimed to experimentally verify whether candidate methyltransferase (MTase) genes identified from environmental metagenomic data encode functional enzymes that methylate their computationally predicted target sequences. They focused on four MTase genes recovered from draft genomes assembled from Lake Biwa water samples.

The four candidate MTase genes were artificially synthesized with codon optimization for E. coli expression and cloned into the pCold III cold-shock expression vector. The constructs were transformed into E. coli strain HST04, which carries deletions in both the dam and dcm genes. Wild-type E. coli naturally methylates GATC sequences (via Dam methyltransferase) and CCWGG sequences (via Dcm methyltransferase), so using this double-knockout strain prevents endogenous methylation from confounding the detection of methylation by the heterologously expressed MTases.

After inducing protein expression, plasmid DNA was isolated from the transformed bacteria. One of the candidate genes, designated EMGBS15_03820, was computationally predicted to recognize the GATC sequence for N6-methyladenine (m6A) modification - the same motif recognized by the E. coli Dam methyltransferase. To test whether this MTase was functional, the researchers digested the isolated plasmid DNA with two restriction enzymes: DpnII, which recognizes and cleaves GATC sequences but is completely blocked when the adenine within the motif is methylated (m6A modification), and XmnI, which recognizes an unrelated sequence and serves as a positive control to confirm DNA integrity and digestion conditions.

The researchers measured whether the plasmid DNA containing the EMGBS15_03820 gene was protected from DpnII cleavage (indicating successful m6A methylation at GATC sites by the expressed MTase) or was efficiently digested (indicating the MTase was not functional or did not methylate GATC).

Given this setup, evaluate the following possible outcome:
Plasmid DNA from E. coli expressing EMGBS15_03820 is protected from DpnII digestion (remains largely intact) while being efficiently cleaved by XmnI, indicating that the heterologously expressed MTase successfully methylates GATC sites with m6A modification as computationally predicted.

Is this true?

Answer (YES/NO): NO